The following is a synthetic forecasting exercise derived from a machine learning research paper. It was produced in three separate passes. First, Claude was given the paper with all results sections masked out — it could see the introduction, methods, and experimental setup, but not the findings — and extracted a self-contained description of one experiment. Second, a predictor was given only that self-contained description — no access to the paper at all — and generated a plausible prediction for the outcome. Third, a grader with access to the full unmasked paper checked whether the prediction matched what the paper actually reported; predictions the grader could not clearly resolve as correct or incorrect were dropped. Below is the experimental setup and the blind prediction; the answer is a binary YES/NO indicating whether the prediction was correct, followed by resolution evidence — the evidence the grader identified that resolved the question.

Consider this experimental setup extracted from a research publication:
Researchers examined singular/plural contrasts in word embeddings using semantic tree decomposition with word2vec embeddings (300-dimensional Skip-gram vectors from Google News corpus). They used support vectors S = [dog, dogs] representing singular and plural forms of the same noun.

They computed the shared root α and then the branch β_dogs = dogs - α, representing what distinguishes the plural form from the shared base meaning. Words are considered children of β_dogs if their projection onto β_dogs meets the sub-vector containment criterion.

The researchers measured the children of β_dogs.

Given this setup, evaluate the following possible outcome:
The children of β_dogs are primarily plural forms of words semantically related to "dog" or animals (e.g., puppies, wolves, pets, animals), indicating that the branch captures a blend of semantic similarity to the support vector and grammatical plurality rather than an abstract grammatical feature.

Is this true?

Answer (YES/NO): NO